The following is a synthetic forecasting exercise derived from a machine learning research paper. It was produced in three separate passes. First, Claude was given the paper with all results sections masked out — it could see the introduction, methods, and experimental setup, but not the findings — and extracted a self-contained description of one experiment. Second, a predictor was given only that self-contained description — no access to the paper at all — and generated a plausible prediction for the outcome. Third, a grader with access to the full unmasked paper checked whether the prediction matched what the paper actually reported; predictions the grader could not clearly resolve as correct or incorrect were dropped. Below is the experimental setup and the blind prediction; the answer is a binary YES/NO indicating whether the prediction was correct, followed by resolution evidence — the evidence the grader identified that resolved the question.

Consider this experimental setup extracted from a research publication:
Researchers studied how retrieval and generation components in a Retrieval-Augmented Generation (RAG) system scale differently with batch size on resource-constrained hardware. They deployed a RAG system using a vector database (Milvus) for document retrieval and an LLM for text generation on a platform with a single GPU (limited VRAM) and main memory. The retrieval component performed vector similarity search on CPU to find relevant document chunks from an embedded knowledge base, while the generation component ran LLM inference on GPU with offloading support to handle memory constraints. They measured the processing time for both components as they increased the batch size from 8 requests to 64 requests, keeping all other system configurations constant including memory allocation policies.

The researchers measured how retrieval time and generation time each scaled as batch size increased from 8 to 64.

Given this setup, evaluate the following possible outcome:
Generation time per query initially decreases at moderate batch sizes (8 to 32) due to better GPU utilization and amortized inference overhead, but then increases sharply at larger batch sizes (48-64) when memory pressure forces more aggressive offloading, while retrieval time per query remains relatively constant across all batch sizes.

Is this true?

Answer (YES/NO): NO